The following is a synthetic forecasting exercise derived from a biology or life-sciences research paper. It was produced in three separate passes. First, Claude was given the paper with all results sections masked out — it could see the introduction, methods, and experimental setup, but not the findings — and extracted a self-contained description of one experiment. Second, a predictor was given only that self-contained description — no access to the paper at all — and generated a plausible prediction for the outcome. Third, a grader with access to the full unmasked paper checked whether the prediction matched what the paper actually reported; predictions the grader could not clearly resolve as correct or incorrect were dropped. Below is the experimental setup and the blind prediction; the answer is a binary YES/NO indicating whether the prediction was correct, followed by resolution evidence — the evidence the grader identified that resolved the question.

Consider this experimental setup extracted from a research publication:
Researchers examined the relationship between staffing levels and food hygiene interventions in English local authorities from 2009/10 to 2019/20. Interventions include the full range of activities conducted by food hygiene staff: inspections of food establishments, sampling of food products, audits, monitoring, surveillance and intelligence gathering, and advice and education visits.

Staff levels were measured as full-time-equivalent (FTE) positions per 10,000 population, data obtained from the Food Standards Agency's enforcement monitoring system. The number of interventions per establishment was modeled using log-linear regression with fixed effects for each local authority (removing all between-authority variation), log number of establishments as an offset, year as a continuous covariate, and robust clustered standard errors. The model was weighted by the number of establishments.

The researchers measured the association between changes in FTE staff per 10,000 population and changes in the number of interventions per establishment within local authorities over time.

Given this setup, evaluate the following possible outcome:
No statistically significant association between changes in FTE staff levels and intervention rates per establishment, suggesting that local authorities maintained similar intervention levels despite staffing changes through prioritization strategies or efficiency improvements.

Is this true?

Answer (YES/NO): NO